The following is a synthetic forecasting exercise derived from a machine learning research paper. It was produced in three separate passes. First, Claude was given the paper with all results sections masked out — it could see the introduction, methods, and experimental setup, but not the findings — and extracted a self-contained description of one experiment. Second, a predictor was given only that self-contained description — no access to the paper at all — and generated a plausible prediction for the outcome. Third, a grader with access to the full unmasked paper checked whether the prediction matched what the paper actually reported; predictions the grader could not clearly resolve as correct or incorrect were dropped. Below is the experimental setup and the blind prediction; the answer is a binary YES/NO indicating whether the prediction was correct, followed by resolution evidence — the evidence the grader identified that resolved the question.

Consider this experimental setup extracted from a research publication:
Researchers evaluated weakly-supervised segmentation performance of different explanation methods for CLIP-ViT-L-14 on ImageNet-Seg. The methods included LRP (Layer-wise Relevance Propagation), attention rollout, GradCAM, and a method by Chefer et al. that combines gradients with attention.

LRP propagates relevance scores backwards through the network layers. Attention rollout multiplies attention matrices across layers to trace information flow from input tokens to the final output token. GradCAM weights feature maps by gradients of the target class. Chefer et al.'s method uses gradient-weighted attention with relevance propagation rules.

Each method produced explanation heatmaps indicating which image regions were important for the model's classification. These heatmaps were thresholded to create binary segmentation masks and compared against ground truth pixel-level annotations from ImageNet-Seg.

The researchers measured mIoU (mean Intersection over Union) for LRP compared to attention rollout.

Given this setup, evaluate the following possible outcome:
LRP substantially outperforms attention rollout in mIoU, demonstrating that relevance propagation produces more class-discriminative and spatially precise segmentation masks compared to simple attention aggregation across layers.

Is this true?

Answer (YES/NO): NO